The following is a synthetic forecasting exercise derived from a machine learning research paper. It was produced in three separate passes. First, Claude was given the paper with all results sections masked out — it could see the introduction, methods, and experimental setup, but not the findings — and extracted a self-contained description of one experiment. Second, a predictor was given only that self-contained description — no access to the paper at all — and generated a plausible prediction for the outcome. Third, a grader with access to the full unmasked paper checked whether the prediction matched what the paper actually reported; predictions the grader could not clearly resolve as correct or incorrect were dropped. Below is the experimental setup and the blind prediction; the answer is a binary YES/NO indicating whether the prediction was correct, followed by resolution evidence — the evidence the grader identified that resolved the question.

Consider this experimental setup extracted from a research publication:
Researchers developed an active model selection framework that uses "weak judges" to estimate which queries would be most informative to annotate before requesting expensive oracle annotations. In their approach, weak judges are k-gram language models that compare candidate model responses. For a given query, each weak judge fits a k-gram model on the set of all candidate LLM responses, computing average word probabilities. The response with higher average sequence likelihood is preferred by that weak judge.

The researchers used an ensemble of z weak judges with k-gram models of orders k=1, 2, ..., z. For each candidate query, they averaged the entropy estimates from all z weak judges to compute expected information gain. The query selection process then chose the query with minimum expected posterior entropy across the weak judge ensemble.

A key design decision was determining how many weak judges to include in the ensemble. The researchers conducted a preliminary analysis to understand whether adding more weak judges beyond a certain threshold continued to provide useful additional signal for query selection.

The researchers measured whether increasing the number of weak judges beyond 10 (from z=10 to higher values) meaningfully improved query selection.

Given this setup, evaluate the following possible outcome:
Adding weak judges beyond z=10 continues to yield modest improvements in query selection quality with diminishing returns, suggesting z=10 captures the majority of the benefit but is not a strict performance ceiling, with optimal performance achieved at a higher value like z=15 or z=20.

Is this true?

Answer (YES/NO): NO